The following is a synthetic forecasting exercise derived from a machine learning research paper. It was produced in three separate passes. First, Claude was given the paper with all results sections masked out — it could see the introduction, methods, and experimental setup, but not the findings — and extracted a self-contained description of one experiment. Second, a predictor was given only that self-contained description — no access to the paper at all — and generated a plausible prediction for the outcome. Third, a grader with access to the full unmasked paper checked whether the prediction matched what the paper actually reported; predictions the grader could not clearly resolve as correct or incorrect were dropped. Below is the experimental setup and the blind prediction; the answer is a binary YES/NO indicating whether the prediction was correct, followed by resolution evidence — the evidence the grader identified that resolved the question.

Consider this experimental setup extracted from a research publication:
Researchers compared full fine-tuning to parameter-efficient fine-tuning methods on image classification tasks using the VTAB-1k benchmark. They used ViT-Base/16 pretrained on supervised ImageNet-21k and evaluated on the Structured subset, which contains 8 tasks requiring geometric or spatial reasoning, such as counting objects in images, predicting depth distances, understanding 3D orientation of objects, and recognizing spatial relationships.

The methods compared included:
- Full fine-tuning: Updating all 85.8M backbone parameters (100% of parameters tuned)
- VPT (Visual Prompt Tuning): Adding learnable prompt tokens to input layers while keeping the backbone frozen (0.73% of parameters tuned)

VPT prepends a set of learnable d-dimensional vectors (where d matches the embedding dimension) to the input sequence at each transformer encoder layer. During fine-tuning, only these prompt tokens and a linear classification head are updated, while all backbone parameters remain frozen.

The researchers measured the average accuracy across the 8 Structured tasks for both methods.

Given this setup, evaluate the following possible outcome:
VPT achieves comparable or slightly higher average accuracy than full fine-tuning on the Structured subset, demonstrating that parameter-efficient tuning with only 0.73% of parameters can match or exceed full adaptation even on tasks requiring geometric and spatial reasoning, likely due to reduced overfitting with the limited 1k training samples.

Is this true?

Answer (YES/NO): NO